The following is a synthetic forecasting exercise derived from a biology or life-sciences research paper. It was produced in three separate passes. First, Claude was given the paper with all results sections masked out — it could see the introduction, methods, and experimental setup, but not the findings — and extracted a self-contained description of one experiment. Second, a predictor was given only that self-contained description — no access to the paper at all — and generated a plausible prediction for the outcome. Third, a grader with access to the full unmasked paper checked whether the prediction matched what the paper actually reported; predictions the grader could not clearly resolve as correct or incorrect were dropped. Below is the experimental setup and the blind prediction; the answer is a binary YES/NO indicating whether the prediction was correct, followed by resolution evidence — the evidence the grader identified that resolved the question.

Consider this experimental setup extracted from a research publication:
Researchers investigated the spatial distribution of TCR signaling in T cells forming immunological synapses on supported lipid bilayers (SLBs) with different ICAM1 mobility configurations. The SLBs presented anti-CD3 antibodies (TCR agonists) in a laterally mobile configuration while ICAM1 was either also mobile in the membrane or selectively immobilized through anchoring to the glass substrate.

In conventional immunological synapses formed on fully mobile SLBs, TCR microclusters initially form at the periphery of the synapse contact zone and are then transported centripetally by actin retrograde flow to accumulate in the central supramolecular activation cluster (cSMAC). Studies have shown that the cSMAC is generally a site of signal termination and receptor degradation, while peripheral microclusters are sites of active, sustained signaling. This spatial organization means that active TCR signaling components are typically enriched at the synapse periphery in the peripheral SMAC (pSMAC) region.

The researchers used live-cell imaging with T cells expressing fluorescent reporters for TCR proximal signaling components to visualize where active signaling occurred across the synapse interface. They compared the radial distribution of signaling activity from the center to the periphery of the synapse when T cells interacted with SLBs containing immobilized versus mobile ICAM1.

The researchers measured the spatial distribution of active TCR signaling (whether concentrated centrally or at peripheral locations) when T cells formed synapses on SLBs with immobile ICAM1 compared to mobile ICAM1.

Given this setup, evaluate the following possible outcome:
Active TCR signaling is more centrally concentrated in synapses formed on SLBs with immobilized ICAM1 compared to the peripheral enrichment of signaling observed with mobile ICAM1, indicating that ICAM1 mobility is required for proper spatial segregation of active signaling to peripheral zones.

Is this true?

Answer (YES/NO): NO